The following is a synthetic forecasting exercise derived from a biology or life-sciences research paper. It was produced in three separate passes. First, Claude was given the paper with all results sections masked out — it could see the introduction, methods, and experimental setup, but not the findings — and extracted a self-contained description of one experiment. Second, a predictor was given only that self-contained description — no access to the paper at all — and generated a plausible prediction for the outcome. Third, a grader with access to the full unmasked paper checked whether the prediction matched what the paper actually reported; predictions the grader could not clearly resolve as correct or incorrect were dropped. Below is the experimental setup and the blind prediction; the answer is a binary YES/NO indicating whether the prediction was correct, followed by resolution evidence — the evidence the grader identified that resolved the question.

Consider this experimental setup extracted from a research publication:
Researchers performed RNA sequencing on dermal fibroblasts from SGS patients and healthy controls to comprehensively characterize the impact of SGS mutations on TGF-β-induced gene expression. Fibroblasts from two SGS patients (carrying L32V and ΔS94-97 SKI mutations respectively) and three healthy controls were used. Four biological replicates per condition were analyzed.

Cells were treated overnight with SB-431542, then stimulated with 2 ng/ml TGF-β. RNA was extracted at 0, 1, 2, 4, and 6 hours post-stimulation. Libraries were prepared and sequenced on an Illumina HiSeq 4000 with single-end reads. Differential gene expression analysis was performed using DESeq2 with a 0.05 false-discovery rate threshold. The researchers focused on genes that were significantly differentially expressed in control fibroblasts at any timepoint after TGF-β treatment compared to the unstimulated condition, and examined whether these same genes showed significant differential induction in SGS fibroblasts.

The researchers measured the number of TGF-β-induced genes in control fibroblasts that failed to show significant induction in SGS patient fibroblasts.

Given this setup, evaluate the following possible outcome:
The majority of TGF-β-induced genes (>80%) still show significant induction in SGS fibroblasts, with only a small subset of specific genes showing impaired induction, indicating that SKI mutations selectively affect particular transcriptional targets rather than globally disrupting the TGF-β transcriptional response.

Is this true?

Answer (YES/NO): NO